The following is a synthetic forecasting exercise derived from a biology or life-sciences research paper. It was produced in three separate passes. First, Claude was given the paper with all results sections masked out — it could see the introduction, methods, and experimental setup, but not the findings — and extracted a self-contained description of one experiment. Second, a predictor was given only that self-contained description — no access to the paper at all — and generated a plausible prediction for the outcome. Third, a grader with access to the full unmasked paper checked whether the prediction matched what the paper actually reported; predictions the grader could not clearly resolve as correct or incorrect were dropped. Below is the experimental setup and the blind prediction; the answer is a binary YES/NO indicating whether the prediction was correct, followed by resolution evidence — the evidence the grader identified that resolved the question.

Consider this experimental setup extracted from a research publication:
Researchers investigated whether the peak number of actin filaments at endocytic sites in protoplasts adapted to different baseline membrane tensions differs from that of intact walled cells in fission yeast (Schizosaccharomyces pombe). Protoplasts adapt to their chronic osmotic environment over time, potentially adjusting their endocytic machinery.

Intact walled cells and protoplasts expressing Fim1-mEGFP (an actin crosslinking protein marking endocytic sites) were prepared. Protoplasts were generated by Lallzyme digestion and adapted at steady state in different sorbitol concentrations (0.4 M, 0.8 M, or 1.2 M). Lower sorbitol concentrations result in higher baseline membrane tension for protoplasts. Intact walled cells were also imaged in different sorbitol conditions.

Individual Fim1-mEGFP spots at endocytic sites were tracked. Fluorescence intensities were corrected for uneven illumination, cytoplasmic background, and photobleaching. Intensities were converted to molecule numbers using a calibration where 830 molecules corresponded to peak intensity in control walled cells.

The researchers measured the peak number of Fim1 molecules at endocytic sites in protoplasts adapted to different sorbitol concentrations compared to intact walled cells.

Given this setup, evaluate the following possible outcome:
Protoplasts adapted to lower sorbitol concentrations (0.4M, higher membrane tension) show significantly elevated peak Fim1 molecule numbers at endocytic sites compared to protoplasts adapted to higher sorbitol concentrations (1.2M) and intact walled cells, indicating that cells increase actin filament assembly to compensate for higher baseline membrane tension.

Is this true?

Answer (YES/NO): NO